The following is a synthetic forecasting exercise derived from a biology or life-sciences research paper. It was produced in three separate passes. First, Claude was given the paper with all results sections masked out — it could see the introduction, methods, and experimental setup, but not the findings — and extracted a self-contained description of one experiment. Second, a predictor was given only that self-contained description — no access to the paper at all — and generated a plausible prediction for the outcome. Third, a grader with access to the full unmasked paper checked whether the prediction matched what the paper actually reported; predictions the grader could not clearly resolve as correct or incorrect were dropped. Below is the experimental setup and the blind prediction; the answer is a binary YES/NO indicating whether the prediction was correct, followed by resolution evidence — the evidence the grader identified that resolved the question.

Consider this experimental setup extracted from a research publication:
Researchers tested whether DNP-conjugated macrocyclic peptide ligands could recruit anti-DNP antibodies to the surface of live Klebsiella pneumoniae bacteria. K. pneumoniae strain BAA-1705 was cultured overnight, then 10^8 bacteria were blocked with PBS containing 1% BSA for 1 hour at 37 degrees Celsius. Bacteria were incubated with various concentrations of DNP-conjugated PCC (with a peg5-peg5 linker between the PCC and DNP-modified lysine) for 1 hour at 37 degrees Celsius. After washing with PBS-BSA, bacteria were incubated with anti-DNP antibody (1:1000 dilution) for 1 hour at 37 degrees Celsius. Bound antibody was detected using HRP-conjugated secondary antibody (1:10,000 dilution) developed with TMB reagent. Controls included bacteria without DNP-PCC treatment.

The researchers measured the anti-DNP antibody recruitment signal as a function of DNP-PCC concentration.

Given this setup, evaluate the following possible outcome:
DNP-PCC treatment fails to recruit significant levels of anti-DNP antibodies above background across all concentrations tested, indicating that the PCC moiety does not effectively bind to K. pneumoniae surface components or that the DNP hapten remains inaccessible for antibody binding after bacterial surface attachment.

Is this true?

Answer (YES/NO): NO